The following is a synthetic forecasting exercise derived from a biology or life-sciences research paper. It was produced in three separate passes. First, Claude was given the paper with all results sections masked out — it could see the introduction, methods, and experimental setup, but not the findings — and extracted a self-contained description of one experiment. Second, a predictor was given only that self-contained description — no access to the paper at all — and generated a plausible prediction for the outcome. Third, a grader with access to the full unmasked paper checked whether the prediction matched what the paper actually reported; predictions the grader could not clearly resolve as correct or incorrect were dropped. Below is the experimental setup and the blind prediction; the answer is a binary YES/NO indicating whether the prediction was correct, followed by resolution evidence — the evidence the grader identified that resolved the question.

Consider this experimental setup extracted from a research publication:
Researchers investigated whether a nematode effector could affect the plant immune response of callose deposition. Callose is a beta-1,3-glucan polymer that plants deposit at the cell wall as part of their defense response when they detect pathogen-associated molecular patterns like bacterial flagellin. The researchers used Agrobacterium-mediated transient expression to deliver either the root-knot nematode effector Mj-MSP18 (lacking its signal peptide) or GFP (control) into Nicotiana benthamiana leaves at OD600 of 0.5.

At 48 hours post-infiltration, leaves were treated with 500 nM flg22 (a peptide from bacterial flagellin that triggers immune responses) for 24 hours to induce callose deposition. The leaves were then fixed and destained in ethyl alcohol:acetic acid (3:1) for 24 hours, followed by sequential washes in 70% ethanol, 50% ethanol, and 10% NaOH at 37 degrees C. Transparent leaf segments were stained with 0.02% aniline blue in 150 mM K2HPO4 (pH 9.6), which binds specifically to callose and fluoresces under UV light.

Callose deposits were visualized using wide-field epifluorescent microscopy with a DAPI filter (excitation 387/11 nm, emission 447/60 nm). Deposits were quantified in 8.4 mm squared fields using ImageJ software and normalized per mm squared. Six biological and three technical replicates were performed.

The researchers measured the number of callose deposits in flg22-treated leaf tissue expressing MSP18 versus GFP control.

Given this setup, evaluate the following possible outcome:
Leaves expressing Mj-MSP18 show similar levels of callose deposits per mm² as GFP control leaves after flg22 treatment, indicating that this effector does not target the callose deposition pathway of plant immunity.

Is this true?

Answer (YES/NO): NO